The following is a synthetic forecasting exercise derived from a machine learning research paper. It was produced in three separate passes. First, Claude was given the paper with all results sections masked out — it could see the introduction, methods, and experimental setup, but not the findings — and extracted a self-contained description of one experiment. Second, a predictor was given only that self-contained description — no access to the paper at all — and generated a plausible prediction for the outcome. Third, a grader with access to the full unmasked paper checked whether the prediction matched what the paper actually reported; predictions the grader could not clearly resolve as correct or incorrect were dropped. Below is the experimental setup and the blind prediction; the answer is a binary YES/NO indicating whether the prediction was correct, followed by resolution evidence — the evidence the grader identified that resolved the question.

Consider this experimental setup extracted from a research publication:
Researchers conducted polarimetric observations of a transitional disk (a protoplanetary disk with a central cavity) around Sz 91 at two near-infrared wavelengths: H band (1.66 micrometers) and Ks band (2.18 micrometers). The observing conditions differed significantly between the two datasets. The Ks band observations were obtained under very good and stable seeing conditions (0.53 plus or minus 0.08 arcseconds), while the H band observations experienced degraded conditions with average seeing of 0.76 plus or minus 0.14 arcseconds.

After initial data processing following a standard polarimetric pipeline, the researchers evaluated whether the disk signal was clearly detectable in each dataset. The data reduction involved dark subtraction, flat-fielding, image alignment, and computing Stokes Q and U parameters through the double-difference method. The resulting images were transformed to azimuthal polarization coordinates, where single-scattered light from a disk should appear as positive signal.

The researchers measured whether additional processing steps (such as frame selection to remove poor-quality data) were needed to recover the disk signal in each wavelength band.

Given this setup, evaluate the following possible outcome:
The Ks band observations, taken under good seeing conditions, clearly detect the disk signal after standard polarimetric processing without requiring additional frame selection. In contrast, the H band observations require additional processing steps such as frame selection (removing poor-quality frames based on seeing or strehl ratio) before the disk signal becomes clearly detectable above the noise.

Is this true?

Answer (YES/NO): YES